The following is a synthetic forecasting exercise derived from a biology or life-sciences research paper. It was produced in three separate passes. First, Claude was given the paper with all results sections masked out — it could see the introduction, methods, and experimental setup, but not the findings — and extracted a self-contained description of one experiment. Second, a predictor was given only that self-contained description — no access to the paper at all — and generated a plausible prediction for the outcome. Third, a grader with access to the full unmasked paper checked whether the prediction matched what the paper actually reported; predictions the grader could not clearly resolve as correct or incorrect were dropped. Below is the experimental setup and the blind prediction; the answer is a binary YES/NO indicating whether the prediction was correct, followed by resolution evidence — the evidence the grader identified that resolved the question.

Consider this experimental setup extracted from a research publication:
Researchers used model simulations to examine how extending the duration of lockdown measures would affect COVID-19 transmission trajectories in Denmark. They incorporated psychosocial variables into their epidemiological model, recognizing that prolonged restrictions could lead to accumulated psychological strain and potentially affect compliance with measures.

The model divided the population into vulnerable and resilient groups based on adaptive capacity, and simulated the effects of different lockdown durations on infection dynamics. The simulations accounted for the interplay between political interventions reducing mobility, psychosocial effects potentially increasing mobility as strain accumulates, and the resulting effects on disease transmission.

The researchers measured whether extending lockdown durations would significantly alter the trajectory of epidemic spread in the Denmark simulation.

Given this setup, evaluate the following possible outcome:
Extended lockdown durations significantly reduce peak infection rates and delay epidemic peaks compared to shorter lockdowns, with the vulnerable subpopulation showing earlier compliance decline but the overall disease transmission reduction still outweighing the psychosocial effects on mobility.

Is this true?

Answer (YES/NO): NO